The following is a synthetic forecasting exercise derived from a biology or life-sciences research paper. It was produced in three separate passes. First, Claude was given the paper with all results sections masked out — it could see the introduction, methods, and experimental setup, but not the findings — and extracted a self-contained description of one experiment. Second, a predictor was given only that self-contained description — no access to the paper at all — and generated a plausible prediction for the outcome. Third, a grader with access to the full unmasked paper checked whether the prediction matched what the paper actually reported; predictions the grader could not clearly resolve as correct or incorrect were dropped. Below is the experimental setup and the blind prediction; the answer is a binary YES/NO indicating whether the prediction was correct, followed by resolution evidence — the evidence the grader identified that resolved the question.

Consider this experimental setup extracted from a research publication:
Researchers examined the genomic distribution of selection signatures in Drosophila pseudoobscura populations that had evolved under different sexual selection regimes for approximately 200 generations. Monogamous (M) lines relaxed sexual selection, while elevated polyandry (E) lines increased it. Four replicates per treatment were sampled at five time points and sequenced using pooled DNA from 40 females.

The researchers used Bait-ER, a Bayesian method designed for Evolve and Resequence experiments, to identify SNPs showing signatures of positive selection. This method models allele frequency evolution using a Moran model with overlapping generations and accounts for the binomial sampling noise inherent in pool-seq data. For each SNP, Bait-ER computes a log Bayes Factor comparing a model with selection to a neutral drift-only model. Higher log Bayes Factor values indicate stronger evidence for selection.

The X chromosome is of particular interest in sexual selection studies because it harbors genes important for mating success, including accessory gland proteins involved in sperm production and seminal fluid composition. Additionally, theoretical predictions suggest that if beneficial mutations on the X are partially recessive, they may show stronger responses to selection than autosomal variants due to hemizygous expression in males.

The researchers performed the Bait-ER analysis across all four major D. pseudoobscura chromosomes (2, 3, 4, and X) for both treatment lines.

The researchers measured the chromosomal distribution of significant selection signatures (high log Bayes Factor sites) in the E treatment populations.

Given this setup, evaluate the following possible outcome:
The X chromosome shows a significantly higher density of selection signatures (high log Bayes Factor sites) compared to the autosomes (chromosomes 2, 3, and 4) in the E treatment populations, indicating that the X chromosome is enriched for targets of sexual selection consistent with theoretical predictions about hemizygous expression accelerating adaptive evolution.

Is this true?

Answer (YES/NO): YES